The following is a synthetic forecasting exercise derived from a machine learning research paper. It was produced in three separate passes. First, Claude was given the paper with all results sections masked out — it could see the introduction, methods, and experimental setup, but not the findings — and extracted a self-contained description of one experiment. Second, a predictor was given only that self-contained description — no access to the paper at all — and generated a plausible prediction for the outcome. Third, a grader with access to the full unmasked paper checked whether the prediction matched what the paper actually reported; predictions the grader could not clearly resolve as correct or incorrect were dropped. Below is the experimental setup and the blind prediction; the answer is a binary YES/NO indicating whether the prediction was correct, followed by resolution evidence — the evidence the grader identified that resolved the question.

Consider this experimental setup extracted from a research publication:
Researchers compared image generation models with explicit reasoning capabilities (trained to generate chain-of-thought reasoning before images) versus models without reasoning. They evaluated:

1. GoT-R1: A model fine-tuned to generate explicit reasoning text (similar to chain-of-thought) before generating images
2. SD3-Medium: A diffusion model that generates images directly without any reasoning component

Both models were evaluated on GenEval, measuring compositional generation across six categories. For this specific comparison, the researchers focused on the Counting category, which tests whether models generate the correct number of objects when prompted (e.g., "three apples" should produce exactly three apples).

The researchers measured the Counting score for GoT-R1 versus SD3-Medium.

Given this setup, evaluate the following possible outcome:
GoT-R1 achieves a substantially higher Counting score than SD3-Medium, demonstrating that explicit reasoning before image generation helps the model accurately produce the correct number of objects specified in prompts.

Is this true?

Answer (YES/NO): NO